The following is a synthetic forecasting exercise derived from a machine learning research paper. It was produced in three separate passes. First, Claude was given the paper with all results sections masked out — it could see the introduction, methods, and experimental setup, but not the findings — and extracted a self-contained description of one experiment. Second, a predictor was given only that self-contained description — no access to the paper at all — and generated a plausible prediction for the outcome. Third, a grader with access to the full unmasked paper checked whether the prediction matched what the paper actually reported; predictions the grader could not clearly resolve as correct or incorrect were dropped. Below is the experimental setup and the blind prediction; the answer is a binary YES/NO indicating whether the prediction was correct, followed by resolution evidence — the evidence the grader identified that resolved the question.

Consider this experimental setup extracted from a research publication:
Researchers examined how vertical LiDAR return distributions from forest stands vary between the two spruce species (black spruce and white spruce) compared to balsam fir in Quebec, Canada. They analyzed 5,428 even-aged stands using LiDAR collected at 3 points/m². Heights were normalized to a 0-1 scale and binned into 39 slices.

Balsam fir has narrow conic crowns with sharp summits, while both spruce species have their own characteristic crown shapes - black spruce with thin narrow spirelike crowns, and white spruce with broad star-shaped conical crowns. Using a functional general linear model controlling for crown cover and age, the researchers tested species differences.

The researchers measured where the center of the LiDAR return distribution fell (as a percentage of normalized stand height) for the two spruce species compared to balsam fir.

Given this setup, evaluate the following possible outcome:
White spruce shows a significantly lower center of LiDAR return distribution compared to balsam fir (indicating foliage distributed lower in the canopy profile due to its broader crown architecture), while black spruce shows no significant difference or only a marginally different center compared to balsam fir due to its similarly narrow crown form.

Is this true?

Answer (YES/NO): NO